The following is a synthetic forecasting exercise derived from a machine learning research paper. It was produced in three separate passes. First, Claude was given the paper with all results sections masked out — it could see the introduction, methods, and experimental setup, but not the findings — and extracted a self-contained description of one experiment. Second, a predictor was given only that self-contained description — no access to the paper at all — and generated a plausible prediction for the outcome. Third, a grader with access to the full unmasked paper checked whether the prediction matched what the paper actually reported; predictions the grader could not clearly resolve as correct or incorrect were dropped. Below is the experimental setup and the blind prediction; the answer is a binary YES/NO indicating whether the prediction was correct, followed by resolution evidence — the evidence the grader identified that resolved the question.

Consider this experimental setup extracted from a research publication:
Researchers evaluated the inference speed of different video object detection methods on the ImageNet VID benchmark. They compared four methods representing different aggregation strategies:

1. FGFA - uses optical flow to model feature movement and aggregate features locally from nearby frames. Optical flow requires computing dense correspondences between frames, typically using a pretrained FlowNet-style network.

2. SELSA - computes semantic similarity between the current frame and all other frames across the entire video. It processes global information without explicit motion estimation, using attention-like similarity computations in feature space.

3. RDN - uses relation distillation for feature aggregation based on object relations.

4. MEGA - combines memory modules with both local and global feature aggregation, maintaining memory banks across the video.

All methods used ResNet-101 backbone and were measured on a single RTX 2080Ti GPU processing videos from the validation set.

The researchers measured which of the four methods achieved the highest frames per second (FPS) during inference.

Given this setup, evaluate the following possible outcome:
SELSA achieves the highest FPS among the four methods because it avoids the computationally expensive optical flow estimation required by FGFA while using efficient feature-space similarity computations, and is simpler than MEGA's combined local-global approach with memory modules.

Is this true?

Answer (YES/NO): YES